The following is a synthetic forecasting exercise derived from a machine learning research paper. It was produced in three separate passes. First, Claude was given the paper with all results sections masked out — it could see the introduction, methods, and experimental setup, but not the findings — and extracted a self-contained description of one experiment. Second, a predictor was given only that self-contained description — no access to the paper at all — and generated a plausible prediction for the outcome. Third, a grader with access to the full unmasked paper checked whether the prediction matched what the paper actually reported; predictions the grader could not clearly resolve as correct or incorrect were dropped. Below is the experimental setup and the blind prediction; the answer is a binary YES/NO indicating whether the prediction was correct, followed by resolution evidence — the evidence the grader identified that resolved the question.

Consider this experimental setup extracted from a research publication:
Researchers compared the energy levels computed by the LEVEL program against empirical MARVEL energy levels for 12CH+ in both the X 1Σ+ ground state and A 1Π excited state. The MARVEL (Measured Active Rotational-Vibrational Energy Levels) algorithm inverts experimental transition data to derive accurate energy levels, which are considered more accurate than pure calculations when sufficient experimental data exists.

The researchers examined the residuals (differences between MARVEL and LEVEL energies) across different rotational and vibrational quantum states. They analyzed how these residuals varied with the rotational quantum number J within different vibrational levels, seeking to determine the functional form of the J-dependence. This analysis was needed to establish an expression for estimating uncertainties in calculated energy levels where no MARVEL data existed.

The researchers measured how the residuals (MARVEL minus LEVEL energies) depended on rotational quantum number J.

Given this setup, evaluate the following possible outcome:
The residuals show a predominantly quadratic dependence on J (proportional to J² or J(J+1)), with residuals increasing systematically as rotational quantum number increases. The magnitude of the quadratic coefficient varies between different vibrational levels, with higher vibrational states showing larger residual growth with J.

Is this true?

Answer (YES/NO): NO